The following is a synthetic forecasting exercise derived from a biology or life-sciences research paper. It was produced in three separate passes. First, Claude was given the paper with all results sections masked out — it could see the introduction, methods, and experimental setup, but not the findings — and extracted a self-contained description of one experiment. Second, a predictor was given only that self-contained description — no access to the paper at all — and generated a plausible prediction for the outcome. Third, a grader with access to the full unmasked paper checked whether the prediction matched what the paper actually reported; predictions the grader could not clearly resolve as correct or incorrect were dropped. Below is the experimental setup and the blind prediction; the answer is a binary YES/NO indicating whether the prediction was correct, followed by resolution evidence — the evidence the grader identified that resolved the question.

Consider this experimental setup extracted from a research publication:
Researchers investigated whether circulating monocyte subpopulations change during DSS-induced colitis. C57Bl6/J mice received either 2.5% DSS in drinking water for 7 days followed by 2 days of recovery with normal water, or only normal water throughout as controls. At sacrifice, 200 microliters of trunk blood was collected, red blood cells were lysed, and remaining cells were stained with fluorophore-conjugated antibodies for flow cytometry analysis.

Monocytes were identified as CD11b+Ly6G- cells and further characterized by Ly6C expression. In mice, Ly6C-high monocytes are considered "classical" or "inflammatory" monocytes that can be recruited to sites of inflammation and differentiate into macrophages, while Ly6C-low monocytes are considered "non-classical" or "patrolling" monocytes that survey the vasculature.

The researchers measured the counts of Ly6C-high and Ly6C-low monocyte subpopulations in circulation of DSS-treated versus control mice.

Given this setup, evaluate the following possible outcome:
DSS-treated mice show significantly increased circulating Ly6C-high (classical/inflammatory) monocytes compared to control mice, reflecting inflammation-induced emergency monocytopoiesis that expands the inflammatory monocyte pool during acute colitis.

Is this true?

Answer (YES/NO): YES